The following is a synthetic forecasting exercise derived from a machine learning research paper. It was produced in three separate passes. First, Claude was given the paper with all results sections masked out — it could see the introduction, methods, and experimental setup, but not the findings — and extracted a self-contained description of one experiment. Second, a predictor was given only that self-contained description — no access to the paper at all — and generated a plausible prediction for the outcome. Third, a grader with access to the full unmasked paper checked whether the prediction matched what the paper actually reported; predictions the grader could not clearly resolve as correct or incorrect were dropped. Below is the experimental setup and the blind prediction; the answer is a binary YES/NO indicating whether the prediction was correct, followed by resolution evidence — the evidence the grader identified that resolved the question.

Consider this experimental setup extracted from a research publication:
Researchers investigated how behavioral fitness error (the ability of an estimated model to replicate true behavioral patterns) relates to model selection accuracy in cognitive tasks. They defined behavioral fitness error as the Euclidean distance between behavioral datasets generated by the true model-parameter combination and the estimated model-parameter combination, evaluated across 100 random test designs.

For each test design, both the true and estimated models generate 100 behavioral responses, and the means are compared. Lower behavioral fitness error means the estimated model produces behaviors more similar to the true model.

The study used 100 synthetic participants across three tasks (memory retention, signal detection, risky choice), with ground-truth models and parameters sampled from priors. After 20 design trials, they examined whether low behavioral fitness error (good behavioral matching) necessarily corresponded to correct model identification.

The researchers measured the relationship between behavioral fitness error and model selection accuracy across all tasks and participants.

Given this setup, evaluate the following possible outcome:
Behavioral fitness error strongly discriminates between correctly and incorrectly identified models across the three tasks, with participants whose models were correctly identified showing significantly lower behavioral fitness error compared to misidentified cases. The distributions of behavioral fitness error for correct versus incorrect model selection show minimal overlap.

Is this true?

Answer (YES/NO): NO